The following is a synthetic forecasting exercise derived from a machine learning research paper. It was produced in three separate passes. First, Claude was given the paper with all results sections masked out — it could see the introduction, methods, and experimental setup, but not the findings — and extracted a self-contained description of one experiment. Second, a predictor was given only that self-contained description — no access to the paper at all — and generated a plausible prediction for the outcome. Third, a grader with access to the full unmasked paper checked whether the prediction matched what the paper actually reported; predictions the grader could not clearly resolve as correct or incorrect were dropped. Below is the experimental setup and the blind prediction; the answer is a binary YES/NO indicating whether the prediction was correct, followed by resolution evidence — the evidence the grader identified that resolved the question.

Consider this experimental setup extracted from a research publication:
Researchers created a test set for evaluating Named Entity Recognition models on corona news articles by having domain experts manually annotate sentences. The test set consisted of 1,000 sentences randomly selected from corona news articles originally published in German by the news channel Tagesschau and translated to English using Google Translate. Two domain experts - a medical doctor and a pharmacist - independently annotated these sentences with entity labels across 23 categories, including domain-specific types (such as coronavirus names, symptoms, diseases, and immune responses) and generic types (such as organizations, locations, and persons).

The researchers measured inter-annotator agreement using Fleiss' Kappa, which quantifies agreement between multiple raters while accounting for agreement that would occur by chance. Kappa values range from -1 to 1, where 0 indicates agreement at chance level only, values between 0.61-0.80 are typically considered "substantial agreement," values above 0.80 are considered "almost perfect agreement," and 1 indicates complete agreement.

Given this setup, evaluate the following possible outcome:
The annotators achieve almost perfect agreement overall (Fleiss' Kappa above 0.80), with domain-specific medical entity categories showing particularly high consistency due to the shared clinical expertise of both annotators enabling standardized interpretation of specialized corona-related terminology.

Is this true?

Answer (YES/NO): YES